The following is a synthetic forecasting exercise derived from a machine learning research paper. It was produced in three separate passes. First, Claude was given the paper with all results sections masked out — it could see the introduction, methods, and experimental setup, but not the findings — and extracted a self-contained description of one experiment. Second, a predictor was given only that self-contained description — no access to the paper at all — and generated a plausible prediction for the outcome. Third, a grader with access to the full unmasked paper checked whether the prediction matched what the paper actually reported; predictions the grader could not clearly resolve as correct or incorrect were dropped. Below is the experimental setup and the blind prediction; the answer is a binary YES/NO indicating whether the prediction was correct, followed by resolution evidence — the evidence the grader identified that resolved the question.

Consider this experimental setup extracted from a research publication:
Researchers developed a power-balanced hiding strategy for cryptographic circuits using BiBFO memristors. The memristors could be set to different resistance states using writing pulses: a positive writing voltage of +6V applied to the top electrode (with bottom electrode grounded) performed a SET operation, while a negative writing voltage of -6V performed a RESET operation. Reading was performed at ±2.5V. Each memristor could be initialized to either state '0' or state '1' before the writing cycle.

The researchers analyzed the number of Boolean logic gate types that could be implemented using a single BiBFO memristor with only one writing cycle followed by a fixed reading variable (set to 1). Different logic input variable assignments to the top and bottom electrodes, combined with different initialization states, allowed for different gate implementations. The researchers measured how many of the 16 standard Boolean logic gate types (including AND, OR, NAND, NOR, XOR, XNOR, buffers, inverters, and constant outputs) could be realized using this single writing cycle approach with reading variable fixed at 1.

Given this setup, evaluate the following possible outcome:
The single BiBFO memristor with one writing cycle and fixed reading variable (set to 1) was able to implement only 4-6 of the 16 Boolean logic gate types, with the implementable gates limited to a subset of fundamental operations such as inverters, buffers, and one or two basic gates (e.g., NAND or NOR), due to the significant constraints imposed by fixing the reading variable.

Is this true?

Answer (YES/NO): NO